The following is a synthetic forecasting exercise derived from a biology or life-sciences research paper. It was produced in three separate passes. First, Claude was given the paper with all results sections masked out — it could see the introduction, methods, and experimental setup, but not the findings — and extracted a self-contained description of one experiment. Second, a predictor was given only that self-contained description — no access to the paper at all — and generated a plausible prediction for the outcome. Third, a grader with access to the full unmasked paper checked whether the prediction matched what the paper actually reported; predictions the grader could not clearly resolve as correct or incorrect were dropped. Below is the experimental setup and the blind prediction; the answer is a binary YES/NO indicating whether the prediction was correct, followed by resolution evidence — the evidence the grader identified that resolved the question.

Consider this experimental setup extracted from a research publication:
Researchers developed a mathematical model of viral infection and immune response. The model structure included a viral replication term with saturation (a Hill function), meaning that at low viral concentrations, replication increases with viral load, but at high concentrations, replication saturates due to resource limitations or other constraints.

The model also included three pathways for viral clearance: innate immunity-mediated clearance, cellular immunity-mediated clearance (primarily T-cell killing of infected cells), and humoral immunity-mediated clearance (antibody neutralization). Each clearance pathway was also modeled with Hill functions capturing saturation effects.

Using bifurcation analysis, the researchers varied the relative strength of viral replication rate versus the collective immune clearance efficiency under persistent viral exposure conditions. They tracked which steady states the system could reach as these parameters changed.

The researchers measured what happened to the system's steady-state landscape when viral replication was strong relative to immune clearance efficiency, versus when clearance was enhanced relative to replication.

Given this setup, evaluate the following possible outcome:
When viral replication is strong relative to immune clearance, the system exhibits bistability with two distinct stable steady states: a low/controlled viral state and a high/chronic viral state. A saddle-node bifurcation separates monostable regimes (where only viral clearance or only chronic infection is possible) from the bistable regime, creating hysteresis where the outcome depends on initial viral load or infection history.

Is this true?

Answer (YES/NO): NO